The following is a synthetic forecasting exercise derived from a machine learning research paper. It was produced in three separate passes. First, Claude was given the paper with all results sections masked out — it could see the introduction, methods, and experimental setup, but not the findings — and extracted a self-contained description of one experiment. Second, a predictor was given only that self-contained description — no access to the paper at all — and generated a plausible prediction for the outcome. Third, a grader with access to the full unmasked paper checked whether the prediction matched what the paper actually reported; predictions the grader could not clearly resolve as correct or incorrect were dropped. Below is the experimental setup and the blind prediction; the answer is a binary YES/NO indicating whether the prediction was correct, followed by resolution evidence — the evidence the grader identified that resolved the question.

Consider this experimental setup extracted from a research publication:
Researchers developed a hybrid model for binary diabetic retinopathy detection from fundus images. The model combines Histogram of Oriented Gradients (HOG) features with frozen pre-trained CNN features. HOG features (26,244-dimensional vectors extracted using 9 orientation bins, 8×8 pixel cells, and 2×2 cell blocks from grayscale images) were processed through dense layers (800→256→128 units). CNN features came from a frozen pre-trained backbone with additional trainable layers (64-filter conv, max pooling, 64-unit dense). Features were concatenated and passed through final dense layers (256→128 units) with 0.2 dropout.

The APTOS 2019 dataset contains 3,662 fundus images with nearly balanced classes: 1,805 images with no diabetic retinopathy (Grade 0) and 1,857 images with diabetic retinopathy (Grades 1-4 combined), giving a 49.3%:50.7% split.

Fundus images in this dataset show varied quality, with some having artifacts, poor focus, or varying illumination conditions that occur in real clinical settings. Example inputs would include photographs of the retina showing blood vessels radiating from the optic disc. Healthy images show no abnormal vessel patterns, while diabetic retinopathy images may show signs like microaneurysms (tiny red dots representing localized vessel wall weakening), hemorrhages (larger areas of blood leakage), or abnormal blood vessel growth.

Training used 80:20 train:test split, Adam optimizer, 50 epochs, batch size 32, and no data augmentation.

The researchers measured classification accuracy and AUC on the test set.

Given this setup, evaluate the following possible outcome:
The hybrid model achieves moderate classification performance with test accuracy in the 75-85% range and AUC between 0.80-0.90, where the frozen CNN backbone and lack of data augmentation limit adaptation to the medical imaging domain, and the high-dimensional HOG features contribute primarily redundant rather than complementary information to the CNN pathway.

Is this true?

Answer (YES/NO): NO